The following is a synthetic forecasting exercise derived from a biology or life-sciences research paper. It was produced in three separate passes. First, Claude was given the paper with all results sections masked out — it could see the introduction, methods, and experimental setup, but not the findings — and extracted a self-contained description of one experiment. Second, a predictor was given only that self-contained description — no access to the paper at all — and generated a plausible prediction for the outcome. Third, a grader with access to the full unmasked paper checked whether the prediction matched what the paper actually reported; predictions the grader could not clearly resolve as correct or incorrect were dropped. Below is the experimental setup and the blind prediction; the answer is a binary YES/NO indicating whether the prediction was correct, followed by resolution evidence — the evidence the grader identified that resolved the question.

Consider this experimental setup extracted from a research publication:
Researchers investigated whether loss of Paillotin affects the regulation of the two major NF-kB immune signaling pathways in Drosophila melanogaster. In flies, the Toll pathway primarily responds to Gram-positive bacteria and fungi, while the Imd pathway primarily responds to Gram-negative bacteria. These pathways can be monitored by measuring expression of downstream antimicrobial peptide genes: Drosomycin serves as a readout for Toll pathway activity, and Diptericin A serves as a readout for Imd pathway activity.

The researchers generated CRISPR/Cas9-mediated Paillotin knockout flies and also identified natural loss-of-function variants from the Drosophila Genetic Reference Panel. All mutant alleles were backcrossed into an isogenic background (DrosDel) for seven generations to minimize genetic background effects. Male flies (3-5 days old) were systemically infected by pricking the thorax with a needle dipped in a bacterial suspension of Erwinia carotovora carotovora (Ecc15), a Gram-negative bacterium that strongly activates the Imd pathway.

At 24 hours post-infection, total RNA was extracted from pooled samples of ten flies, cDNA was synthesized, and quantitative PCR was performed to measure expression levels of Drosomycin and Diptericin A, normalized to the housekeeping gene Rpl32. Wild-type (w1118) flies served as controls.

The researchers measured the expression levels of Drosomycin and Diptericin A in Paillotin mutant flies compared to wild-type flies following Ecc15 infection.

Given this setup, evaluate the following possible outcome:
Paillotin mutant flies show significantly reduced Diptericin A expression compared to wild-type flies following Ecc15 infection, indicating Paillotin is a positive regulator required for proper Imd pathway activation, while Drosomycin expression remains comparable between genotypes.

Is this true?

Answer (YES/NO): NO